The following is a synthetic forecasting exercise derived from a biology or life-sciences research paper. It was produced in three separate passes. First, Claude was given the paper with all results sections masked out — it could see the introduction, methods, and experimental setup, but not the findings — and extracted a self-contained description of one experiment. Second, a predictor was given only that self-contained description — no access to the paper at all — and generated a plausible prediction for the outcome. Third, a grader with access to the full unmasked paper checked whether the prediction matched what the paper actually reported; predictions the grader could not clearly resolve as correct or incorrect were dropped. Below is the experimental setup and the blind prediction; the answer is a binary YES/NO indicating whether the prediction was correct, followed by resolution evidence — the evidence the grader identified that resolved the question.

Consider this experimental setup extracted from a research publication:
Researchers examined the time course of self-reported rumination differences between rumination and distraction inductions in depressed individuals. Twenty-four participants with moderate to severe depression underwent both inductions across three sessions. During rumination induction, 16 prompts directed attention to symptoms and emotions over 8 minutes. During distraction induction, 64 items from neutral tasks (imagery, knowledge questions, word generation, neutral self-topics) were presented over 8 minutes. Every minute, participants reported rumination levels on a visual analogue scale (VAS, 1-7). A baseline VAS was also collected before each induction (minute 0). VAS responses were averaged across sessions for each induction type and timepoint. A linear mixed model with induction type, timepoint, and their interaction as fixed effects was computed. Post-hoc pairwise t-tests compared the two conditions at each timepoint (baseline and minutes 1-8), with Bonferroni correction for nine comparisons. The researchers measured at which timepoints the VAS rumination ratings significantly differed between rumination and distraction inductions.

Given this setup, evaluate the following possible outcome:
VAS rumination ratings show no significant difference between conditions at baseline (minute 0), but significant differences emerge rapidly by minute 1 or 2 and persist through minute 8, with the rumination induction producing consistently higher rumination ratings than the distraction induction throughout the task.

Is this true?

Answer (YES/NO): NO